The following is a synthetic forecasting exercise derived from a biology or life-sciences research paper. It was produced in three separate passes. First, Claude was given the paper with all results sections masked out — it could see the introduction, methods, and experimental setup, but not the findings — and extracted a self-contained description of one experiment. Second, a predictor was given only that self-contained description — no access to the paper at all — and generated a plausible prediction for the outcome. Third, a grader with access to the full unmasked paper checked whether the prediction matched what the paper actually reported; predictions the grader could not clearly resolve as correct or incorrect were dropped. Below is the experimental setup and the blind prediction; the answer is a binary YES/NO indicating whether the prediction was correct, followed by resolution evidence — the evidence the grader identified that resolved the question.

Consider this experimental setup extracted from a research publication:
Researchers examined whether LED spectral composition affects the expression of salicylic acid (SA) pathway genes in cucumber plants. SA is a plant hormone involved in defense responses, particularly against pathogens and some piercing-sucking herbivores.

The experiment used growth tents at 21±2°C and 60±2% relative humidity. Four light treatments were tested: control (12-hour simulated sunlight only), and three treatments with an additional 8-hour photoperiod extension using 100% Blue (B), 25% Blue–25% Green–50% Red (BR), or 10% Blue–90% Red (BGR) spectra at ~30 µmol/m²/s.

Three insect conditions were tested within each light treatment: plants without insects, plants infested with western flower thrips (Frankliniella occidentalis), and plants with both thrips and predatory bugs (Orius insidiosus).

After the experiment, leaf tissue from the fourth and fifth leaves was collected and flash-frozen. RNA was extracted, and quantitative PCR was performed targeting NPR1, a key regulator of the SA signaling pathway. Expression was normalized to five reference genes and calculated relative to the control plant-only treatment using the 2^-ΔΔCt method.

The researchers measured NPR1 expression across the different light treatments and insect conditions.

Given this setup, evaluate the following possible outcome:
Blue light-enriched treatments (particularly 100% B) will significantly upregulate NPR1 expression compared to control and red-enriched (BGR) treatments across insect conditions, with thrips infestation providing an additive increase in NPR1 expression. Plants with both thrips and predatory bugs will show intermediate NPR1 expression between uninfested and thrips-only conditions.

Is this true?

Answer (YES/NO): NO